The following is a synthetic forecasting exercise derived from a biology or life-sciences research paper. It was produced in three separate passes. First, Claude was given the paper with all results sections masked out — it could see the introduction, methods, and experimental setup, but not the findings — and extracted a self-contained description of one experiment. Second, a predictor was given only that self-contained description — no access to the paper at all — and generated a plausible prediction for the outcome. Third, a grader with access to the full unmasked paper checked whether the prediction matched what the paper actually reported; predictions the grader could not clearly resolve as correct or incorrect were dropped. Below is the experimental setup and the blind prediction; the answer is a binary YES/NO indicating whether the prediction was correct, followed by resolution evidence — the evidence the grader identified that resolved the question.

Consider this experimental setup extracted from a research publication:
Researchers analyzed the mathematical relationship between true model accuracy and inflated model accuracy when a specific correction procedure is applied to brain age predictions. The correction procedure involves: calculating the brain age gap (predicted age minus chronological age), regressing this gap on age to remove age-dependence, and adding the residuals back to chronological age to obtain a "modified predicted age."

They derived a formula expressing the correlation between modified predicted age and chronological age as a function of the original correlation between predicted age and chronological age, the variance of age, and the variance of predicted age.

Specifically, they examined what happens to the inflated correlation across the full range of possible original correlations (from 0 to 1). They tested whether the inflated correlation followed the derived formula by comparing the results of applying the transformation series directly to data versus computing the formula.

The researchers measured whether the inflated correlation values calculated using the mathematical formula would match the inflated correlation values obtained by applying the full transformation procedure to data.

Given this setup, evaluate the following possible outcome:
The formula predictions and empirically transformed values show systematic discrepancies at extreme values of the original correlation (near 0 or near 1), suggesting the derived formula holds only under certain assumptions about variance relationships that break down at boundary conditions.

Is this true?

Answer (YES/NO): NO